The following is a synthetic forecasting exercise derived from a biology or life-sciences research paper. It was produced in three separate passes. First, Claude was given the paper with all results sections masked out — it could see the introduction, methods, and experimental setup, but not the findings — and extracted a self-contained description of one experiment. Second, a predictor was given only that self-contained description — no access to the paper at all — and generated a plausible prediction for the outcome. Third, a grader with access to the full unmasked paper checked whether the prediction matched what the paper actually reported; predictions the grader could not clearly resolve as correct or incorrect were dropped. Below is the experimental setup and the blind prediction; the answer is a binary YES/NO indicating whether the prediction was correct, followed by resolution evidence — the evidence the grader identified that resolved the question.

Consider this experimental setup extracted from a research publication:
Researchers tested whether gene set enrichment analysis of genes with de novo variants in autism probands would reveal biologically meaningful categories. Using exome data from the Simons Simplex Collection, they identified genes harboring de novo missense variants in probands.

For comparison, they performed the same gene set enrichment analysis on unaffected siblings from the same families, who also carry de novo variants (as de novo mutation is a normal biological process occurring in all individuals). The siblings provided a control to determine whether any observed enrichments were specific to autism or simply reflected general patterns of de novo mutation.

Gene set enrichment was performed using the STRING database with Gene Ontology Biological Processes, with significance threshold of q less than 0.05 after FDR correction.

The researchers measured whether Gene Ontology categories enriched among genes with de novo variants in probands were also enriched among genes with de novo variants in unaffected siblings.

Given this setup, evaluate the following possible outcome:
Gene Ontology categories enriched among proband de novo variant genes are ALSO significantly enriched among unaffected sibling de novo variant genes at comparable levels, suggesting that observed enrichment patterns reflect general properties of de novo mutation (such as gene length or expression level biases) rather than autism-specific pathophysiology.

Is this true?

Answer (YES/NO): NO